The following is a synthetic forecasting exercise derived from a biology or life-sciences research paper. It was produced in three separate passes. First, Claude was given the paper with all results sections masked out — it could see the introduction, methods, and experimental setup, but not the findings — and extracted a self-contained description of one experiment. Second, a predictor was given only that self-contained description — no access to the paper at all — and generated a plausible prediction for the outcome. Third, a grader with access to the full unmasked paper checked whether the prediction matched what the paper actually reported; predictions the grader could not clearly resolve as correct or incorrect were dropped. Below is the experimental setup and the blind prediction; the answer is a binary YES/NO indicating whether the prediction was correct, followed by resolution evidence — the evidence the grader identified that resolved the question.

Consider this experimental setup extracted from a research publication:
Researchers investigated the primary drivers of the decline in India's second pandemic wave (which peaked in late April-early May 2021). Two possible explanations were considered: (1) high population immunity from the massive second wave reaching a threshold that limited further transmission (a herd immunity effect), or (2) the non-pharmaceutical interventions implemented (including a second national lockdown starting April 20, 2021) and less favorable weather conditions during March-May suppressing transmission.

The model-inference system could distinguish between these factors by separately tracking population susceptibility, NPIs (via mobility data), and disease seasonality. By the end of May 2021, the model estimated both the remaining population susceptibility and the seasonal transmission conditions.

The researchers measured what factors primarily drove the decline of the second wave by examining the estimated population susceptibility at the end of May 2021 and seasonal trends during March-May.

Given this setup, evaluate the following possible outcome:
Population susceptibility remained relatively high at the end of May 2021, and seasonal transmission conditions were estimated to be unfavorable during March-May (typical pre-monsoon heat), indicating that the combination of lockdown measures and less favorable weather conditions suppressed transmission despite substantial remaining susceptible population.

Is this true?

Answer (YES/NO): YES